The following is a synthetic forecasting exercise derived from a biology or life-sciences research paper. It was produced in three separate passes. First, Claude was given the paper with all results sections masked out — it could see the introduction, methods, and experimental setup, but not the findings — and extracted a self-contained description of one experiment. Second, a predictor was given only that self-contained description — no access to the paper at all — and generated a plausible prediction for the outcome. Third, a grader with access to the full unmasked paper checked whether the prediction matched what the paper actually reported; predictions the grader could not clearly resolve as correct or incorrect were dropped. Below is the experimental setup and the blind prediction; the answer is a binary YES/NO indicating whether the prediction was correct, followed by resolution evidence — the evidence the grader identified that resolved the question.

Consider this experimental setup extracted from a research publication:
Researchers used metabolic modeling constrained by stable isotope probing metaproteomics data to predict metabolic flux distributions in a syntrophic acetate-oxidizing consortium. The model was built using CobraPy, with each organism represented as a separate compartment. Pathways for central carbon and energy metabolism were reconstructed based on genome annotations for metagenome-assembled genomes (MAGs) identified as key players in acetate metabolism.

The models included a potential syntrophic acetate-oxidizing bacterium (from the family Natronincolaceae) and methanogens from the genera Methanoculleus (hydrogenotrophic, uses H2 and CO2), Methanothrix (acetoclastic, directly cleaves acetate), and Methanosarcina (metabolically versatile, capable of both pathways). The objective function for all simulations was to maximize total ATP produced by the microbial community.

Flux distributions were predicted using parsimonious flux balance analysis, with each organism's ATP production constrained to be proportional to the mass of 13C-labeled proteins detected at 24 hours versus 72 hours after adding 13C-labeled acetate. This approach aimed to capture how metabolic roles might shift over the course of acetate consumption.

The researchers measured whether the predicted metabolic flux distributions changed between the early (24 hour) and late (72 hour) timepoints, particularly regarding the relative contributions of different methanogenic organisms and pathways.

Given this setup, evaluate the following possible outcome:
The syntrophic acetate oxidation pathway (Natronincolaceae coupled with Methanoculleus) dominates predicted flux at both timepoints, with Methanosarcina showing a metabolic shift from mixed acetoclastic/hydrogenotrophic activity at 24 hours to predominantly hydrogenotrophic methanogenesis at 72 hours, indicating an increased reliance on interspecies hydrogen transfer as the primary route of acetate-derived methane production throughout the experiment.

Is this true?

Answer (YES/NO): NO